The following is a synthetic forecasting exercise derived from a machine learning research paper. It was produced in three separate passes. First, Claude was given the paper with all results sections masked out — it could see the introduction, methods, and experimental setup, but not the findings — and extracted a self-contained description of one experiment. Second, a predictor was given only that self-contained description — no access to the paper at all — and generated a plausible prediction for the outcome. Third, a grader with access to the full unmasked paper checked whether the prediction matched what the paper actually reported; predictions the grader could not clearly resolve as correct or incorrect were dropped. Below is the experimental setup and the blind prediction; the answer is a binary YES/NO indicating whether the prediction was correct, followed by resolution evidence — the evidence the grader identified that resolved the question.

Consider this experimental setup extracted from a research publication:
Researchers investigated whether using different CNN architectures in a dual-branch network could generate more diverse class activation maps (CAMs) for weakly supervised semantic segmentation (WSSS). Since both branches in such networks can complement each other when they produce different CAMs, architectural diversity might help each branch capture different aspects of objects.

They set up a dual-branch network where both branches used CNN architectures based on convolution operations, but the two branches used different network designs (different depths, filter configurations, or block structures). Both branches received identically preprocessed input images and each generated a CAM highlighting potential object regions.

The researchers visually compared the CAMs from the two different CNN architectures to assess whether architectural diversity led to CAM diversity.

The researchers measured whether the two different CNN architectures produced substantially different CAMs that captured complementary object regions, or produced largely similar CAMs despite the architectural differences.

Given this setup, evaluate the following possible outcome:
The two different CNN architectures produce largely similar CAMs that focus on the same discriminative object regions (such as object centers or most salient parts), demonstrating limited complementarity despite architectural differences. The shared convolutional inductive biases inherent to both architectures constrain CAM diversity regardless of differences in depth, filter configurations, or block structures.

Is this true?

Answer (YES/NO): YES